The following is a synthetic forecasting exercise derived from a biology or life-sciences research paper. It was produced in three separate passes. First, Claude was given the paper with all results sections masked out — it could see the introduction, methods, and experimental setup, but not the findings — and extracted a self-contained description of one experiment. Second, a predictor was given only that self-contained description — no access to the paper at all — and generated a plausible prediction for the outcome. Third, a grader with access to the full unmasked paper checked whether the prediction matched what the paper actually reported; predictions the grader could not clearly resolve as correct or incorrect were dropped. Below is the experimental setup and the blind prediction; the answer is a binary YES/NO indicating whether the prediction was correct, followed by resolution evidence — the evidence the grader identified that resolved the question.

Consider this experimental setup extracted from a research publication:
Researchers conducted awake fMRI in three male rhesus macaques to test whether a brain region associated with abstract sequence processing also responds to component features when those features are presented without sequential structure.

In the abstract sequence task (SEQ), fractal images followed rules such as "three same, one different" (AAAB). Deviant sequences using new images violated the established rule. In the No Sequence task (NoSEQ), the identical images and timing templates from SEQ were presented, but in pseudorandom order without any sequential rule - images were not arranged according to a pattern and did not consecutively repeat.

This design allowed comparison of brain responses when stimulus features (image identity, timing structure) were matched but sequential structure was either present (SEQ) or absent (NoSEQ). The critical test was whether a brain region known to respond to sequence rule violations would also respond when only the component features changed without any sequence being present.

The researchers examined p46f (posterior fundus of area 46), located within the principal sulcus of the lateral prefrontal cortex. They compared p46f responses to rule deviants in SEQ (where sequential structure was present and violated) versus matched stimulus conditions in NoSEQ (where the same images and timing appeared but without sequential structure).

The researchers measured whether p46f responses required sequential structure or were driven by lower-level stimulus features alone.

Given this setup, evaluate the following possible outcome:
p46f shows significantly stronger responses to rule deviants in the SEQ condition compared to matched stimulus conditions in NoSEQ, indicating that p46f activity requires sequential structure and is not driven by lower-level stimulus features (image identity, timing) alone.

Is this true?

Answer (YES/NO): YES